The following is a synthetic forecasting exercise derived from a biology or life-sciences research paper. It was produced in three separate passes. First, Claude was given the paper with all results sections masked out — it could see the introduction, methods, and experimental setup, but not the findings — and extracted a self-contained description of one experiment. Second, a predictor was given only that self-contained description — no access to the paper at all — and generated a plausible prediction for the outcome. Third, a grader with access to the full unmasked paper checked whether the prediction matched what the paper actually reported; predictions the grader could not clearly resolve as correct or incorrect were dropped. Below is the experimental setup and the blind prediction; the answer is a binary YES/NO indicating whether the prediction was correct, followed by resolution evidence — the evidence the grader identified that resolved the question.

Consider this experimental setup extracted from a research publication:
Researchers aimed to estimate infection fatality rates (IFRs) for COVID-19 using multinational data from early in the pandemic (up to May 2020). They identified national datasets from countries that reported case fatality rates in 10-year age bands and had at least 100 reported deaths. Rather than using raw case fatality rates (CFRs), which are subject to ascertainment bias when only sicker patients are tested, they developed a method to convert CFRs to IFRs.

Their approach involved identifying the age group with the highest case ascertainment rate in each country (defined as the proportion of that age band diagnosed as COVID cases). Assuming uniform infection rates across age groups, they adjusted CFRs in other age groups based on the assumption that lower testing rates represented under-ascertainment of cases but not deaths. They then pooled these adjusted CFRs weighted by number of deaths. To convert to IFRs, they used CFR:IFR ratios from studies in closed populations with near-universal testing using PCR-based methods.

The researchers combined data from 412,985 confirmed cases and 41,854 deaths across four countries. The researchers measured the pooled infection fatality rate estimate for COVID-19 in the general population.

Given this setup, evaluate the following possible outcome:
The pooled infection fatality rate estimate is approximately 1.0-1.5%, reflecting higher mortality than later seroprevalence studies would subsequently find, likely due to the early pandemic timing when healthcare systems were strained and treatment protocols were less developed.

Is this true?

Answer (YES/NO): NO